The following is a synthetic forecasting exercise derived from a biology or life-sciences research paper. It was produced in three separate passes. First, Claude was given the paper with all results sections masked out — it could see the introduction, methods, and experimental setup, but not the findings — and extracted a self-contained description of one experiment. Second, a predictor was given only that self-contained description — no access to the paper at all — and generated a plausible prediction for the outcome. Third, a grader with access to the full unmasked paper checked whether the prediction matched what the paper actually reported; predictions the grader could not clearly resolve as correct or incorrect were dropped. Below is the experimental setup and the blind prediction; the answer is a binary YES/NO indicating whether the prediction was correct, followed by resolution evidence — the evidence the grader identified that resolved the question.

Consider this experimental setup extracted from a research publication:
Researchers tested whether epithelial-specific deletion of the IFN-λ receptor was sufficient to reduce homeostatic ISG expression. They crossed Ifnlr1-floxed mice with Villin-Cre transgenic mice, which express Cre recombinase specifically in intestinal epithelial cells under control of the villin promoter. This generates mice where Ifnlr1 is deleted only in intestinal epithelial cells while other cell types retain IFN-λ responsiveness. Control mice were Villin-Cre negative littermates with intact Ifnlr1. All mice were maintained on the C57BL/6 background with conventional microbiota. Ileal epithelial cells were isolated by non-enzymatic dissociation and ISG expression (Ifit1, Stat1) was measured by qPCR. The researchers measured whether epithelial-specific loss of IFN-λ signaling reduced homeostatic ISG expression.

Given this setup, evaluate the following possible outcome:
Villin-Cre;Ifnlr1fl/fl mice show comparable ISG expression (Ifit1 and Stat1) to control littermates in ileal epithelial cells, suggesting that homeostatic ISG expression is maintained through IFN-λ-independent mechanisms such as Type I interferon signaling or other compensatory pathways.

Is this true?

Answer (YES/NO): NO